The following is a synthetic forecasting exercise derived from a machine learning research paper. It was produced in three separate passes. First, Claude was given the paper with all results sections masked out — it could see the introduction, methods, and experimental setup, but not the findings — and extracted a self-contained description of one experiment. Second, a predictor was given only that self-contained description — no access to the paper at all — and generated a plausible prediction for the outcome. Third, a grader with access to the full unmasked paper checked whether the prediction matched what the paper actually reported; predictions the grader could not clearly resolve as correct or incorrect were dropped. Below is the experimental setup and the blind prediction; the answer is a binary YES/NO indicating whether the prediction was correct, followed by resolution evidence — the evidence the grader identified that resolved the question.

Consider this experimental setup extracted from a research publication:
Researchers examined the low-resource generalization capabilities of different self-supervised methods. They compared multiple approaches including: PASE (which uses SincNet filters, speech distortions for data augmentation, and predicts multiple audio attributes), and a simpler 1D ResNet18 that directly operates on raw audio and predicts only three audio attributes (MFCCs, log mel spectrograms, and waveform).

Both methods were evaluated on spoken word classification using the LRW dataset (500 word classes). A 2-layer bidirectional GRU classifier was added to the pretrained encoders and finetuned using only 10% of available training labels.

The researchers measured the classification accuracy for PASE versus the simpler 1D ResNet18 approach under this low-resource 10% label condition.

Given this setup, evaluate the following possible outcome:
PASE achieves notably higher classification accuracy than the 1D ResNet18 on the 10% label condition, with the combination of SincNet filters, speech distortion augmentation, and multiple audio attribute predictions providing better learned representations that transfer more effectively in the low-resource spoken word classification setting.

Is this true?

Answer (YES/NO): NO